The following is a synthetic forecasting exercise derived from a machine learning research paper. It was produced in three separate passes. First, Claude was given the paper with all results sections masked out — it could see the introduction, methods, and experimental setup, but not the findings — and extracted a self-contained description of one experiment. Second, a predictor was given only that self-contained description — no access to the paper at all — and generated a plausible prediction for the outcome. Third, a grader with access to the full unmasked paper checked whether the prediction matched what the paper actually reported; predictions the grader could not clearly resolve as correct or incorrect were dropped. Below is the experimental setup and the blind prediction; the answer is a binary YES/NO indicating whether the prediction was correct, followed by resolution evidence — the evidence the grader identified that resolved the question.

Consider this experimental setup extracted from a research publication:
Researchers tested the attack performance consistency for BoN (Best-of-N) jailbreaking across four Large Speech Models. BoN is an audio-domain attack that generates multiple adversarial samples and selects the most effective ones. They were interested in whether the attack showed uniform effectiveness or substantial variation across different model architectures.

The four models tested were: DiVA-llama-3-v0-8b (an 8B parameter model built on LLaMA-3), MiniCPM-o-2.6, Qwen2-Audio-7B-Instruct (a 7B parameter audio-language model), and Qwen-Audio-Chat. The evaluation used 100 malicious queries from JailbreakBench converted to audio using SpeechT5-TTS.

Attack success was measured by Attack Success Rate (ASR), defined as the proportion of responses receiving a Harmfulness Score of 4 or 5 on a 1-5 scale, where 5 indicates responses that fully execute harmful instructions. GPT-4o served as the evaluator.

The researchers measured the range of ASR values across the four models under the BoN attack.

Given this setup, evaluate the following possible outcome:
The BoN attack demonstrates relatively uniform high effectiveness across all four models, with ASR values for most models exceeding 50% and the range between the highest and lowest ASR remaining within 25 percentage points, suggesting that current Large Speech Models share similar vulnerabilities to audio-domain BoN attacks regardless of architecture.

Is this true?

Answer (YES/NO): NO